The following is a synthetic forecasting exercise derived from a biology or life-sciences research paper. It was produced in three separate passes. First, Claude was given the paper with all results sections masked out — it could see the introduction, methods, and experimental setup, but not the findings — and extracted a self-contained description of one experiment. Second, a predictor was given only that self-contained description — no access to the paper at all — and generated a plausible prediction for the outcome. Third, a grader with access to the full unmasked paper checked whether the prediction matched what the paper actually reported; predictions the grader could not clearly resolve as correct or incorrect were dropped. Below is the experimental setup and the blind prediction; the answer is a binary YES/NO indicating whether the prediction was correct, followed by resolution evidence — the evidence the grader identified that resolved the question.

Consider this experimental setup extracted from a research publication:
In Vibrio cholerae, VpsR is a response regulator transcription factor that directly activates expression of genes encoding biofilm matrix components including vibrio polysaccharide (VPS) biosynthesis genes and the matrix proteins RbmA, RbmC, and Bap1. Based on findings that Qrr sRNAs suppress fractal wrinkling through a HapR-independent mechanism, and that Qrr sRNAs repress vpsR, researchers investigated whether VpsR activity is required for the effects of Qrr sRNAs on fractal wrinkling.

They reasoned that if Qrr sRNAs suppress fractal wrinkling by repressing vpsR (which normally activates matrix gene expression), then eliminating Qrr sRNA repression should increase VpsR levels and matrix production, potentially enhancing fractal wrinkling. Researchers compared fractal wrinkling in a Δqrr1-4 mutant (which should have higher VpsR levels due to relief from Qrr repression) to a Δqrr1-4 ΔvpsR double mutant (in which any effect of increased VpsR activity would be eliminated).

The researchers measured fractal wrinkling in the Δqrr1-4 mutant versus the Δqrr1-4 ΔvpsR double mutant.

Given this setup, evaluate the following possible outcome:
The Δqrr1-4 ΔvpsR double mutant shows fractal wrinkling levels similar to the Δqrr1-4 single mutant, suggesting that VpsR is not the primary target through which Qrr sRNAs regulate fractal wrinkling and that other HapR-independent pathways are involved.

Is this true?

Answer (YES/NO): NO